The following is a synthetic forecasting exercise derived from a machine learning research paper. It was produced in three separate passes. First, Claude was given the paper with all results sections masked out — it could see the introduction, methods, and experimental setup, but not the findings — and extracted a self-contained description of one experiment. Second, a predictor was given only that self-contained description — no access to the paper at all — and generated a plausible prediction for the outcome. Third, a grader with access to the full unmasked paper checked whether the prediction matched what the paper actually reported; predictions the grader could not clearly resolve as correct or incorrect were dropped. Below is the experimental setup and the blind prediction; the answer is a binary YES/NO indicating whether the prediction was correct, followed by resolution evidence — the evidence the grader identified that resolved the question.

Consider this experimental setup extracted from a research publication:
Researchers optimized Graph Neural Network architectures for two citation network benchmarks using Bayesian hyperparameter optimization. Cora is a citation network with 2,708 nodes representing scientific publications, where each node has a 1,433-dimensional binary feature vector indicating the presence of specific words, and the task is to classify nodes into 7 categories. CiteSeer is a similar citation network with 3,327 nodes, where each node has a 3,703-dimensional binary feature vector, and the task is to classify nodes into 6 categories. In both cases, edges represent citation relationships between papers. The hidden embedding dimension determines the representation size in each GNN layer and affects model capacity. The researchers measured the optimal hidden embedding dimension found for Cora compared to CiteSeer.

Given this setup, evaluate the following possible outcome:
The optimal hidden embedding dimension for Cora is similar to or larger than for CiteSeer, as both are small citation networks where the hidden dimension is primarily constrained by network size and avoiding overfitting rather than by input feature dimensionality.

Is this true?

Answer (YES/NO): YES